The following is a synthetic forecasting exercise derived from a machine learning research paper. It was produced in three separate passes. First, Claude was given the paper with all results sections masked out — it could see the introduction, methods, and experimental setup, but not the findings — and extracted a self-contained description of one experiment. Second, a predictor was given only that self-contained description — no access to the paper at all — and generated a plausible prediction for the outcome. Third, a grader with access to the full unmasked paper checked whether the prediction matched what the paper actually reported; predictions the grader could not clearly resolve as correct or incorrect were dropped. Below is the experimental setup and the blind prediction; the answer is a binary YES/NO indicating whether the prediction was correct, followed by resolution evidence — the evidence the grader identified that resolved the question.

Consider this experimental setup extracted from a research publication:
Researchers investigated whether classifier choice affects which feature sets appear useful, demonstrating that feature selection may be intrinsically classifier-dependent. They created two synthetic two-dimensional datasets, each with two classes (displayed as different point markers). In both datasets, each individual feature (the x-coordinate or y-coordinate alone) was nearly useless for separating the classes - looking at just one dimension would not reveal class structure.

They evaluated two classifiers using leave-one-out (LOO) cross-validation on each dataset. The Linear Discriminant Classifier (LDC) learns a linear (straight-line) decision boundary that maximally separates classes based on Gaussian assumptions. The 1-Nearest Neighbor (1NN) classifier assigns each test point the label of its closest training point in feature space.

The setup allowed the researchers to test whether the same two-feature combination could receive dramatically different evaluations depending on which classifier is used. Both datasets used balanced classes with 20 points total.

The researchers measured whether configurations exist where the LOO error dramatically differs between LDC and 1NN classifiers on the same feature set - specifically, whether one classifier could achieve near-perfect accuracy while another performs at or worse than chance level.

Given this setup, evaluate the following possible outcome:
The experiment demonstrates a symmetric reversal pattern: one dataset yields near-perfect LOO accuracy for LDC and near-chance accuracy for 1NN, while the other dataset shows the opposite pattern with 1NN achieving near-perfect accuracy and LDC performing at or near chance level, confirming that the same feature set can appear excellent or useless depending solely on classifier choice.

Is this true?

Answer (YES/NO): NO